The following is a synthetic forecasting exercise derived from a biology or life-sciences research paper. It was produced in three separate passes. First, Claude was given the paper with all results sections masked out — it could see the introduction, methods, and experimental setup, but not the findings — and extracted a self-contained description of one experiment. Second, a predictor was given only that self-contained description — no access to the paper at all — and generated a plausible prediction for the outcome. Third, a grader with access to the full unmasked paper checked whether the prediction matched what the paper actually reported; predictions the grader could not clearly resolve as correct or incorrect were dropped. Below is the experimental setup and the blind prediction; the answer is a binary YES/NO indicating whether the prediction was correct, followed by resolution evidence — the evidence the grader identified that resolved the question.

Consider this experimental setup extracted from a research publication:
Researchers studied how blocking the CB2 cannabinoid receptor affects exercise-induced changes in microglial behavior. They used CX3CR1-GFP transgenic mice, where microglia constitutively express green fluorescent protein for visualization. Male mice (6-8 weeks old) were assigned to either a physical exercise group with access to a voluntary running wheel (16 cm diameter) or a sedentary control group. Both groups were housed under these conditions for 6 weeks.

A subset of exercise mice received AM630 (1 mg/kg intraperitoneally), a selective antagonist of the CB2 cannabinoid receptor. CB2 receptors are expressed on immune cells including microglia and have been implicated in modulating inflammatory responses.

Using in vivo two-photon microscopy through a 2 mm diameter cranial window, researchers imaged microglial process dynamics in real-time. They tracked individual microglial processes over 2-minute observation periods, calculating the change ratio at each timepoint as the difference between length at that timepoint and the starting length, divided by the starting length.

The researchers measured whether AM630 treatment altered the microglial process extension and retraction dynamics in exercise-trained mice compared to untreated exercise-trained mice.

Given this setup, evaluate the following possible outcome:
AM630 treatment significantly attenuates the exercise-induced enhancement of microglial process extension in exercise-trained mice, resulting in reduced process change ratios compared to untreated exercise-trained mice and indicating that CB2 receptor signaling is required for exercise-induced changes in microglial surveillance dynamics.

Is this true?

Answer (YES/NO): YES